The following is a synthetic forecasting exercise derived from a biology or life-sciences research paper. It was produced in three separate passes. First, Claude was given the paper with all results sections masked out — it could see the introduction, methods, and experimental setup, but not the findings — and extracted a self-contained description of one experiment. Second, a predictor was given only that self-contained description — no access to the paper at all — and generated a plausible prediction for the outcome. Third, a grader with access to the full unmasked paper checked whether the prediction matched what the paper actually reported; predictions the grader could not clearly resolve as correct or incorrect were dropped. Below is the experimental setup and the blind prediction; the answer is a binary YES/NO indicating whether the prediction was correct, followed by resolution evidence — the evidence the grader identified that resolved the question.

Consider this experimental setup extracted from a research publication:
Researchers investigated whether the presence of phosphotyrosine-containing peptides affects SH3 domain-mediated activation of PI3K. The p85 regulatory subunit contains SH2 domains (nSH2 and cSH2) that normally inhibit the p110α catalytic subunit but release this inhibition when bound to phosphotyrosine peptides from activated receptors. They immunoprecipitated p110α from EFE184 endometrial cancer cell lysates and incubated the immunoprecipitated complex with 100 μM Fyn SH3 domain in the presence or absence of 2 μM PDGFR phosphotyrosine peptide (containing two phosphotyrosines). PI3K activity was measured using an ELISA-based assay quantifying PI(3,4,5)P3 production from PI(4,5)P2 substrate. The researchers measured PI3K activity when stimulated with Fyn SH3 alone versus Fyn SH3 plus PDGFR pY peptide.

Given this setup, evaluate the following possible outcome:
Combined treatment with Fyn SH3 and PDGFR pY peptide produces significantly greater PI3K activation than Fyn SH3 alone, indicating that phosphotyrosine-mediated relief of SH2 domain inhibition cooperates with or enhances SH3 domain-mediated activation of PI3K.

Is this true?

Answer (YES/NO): YES